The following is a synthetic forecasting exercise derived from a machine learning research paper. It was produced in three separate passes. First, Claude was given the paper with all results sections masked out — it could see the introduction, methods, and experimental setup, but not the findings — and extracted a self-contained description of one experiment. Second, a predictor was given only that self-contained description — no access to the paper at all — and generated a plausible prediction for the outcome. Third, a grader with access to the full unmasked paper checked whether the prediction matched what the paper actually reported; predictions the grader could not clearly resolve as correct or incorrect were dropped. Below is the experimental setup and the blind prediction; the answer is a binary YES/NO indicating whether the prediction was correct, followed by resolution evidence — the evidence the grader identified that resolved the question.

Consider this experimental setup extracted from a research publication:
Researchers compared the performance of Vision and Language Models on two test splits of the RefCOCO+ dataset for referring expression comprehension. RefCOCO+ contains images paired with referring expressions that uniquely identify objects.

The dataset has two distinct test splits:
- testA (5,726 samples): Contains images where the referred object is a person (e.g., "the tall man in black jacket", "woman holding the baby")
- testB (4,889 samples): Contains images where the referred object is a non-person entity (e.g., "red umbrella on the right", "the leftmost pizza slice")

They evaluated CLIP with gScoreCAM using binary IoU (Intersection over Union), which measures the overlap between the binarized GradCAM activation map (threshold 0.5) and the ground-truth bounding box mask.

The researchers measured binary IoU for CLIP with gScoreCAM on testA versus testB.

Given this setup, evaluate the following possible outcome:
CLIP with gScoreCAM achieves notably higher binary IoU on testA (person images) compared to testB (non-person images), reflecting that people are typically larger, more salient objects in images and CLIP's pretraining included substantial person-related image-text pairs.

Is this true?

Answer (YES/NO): NO